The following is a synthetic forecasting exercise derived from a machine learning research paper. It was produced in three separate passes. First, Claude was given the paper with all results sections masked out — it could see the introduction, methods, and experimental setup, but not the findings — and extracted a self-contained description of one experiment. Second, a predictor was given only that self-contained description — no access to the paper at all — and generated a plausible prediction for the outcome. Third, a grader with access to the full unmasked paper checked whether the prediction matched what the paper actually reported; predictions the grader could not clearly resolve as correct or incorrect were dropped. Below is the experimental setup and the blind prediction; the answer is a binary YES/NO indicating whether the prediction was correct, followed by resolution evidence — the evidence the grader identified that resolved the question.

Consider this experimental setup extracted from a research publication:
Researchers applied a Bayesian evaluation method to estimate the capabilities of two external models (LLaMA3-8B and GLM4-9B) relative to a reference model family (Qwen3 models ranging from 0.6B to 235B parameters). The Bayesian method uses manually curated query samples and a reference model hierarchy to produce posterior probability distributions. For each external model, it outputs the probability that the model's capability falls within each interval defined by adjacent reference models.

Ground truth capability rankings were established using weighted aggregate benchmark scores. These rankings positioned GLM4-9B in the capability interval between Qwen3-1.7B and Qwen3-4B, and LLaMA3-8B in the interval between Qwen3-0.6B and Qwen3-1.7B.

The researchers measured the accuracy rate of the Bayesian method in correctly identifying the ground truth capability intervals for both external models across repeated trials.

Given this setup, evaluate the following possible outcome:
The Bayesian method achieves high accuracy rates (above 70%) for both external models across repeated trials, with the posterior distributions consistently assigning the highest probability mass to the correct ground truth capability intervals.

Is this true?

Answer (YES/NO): NO